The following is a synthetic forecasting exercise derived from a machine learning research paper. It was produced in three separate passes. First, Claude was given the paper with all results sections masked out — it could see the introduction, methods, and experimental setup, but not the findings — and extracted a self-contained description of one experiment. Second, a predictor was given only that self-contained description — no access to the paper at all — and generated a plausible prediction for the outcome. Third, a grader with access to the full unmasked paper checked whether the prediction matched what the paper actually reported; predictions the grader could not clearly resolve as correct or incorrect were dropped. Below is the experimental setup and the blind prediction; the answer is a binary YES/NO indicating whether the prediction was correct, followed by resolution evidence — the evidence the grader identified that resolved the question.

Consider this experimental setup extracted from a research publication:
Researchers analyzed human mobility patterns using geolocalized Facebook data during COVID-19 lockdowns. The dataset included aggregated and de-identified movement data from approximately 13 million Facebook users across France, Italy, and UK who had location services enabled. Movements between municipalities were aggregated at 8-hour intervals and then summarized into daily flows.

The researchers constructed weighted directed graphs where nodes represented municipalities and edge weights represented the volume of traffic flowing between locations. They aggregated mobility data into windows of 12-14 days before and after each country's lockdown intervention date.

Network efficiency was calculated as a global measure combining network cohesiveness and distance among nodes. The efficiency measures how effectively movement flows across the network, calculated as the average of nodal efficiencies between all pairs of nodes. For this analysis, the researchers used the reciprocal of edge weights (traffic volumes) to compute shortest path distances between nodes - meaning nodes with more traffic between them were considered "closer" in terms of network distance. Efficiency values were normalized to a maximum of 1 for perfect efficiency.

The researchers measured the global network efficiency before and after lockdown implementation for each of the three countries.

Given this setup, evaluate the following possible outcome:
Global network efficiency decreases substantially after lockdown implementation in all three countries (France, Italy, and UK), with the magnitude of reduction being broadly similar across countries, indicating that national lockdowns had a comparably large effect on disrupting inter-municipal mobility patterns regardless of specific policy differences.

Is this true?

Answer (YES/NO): YES